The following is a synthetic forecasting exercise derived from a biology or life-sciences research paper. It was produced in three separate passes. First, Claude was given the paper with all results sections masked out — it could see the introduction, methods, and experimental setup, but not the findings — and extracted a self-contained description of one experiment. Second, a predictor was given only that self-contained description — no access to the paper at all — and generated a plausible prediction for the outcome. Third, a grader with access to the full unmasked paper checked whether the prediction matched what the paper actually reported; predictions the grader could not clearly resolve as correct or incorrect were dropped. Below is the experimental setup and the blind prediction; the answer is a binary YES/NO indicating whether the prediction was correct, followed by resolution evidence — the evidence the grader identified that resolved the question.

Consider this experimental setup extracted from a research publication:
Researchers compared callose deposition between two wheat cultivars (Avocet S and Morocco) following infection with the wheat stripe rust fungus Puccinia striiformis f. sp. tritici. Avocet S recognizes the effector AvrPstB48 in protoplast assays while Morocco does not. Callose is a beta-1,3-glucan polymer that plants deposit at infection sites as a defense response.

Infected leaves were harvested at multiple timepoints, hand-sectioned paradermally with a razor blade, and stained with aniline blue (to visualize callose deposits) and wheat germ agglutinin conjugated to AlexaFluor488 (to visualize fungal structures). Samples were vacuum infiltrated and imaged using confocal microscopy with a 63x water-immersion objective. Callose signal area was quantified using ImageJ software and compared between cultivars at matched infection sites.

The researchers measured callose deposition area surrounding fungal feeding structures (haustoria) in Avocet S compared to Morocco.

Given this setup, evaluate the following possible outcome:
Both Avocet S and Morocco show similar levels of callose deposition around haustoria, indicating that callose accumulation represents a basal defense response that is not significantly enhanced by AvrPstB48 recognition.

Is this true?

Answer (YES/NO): NO